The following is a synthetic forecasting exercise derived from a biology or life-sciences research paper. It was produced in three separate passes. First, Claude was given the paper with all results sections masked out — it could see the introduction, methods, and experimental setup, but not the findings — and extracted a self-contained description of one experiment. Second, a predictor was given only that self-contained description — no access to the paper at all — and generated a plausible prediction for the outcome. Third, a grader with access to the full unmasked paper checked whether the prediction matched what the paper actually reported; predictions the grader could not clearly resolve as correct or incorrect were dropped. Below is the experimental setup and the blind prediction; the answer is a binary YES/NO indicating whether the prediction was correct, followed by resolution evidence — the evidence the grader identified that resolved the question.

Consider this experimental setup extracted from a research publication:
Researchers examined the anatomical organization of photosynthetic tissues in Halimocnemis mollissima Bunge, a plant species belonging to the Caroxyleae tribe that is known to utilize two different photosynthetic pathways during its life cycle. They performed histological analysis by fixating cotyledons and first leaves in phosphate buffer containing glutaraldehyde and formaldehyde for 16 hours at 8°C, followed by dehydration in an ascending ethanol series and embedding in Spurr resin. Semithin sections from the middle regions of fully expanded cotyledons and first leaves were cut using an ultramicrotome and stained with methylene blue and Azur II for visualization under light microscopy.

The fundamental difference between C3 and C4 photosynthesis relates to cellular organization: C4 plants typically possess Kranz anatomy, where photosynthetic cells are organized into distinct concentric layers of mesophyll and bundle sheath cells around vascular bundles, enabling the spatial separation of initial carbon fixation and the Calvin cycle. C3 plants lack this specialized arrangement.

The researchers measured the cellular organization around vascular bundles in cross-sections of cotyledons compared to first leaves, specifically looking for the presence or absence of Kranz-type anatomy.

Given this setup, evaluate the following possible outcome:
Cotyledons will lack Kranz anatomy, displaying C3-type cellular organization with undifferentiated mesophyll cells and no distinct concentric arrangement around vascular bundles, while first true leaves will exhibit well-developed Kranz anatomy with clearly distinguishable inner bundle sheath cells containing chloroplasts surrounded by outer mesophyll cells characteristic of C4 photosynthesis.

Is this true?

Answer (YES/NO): YES